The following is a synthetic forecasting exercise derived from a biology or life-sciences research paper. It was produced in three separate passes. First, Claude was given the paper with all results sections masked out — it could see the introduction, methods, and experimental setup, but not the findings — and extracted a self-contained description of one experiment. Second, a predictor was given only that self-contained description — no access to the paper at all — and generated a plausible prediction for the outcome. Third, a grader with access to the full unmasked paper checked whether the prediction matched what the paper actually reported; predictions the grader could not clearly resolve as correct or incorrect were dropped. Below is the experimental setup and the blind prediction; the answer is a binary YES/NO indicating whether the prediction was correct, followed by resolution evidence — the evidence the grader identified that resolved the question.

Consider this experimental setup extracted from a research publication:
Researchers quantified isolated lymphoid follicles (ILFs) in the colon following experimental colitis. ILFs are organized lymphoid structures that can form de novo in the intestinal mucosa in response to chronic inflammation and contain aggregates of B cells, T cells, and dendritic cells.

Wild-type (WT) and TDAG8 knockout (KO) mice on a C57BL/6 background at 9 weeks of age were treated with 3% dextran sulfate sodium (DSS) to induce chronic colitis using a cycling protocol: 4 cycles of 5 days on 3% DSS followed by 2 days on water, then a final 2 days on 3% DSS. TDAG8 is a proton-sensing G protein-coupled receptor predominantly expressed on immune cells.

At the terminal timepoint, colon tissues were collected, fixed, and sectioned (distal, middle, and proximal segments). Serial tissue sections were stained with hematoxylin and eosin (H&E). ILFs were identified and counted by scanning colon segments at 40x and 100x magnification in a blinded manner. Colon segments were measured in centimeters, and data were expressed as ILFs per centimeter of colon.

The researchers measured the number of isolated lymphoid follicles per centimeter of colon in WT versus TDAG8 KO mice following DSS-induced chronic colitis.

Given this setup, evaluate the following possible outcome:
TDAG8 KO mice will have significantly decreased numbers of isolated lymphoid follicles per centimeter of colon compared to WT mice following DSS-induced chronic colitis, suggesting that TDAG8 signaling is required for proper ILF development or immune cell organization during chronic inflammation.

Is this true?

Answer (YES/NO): NO